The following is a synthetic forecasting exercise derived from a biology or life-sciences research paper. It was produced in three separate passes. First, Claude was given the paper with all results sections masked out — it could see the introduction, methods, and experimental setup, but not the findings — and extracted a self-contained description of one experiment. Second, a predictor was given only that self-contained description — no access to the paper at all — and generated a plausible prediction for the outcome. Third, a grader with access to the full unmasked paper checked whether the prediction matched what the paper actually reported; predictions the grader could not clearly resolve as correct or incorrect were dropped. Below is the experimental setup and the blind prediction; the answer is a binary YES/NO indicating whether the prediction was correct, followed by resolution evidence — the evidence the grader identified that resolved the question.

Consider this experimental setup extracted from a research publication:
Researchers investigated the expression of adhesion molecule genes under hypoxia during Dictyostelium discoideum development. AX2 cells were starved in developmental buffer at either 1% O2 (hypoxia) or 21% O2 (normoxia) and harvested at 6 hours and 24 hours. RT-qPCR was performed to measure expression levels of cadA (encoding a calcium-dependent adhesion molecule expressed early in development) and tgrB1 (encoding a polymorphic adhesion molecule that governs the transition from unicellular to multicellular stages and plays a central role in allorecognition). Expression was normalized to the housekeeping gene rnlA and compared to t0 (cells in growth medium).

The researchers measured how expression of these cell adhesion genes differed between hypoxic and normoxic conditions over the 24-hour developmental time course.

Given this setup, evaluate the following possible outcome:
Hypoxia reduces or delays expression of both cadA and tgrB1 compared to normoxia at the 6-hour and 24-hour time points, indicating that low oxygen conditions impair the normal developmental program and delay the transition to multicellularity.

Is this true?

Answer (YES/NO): NO